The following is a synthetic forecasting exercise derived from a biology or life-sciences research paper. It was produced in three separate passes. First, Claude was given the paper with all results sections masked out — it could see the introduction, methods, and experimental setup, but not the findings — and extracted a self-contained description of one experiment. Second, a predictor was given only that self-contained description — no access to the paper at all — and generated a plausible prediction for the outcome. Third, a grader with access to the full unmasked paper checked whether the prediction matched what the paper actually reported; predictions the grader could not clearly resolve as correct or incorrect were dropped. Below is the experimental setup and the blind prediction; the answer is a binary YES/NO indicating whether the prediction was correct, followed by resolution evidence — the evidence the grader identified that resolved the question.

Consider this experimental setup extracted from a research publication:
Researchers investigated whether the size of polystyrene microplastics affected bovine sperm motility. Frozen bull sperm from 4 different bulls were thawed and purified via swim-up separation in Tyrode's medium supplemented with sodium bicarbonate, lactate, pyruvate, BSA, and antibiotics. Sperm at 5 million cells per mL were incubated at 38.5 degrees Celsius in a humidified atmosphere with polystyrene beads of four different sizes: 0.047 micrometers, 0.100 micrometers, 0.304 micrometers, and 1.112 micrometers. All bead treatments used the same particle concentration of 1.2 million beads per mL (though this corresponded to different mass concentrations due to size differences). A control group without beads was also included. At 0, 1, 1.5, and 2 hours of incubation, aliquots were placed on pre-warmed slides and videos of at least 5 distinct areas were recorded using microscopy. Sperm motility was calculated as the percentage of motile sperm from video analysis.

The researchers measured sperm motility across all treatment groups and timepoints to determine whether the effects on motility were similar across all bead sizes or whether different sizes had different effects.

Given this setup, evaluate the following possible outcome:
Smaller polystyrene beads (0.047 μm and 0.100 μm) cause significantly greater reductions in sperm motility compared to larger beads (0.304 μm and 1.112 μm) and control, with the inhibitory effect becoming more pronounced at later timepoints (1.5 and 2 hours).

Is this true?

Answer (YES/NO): NO